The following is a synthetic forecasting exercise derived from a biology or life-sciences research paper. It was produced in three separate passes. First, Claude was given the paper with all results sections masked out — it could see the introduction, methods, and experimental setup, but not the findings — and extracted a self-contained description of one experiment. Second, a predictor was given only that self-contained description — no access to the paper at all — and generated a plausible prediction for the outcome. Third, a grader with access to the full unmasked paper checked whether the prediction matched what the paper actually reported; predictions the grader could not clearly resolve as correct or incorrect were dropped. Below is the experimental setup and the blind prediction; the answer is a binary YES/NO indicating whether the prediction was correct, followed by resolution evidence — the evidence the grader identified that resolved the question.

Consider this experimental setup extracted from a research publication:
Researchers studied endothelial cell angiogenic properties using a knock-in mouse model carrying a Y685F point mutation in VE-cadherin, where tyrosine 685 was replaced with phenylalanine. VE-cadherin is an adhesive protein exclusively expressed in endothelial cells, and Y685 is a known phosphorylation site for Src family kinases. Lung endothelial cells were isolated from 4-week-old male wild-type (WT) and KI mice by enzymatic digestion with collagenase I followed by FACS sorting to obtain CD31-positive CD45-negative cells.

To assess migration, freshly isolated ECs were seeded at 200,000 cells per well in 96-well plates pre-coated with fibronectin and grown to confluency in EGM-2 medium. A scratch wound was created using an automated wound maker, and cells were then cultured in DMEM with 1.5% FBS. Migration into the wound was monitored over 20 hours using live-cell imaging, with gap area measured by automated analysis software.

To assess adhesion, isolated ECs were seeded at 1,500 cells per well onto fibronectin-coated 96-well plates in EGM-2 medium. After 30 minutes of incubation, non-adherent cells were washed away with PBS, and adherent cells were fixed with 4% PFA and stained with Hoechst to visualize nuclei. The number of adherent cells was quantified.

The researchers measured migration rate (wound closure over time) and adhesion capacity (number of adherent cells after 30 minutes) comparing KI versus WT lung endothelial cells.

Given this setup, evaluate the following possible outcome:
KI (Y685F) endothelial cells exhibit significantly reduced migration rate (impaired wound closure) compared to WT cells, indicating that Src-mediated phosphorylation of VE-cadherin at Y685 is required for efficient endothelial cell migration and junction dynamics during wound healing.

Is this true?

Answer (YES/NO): YES